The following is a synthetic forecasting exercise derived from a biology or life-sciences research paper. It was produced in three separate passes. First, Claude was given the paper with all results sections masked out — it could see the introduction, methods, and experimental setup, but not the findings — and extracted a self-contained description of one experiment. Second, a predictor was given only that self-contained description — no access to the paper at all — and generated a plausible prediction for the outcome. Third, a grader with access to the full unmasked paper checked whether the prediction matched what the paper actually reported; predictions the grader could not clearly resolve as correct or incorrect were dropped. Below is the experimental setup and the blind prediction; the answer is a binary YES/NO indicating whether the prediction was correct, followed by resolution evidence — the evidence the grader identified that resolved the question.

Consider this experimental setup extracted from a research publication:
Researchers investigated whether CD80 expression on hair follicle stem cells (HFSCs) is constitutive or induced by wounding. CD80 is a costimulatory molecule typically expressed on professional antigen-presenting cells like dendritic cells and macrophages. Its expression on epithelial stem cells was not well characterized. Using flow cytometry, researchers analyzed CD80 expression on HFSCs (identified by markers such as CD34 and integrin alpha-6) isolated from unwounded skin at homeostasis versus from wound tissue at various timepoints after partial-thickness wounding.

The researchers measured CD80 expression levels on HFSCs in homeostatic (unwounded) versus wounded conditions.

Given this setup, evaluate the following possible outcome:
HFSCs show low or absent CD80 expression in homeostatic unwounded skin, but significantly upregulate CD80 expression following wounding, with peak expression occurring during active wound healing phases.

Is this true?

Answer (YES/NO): YES